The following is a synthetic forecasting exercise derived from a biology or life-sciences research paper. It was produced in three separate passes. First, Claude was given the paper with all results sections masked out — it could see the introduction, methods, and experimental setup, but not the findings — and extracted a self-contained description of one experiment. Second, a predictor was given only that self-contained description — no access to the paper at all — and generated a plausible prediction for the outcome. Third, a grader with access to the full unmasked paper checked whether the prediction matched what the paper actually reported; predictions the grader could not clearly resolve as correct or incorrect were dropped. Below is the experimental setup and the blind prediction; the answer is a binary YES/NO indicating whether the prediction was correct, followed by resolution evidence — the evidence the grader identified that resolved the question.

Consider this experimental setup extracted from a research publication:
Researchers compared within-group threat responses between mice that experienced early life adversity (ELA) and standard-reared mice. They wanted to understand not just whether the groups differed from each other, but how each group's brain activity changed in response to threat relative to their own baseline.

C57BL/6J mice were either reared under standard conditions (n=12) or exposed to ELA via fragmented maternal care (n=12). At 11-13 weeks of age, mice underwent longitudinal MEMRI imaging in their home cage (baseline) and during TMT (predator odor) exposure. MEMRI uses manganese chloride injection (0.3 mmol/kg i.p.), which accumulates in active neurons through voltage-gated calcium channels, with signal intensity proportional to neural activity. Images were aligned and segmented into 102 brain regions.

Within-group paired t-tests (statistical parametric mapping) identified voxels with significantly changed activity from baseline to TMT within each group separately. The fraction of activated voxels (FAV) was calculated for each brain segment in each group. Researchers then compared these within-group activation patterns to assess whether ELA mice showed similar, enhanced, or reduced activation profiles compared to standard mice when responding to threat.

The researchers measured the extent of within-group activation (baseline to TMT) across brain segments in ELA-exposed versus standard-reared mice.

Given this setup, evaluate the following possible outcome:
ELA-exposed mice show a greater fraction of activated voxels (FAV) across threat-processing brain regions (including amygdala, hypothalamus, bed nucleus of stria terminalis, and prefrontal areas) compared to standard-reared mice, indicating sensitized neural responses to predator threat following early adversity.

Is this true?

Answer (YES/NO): NO